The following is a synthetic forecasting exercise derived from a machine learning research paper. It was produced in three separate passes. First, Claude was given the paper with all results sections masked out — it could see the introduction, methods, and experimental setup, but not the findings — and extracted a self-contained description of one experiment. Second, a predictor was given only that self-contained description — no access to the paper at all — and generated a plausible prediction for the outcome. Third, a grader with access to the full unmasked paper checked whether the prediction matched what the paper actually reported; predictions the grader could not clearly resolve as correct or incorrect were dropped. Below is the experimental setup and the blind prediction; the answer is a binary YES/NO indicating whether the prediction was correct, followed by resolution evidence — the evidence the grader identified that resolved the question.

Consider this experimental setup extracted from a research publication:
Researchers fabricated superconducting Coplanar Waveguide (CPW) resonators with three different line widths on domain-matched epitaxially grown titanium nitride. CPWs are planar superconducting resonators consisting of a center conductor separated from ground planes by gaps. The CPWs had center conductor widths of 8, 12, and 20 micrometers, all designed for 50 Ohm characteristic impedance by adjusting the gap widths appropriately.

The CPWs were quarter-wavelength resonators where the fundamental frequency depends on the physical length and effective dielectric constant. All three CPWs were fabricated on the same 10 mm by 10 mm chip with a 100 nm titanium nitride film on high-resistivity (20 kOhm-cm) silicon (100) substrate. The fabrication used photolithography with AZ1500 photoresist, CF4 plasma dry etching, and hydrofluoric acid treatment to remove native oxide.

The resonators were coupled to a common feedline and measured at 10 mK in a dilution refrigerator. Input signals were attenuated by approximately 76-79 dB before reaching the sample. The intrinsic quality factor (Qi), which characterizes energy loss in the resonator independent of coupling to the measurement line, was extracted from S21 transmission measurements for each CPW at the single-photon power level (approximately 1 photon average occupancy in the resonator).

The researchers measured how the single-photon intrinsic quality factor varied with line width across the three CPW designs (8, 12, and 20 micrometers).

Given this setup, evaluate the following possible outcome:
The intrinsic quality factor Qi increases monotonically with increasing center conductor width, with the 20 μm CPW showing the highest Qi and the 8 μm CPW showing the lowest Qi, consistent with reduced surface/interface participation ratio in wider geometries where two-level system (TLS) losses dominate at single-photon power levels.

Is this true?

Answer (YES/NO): NO